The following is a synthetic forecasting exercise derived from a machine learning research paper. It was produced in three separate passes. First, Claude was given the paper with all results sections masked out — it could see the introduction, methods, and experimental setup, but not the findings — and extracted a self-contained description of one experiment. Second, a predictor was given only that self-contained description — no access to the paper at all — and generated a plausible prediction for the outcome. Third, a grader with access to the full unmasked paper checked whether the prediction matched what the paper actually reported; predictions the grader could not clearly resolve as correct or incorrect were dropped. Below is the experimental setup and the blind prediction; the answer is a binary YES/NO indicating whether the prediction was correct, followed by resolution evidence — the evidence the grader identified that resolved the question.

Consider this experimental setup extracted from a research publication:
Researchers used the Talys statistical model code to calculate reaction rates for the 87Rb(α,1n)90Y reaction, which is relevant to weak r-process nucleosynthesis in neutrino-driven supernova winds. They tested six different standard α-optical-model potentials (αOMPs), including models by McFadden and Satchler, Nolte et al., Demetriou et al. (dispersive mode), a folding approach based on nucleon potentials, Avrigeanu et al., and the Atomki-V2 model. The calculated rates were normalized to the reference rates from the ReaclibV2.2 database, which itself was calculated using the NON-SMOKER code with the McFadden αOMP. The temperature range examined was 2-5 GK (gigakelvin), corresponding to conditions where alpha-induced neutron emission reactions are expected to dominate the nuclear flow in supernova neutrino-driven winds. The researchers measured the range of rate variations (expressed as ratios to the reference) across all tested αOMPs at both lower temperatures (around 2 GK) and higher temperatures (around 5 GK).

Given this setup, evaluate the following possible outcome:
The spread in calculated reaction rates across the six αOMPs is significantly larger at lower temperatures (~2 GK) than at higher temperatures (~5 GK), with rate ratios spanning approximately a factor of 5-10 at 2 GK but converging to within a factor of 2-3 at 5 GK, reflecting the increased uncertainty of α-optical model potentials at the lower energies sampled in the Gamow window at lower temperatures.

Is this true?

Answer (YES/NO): NO